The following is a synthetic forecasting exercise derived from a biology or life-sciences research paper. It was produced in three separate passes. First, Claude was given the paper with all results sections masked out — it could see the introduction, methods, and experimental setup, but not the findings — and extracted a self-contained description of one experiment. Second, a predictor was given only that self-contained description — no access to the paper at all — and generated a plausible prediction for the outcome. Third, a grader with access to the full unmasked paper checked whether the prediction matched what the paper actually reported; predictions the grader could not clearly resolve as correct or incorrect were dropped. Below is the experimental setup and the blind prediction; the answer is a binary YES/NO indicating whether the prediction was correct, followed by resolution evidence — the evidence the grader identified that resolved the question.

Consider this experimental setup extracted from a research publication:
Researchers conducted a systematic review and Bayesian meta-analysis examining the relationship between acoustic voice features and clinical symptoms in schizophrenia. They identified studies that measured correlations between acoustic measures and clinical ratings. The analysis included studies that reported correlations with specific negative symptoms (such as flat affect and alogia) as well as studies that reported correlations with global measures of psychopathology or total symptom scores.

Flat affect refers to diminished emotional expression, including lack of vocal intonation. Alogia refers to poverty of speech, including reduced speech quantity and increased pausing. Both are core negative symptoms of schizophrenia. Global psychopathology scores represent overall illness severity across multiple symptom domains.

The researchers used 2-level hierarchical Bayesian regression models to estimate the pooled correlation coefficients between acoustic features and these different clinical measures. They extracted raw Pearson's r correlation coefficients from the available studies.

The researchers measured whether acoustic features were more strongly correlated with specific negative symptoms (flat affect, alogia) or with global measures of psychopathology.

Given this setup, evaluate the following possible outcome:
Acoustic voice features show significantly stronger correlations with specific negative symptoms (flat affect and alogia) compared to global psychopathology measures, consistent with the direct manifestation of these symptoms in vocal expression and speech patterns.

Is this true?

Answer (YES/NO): YES